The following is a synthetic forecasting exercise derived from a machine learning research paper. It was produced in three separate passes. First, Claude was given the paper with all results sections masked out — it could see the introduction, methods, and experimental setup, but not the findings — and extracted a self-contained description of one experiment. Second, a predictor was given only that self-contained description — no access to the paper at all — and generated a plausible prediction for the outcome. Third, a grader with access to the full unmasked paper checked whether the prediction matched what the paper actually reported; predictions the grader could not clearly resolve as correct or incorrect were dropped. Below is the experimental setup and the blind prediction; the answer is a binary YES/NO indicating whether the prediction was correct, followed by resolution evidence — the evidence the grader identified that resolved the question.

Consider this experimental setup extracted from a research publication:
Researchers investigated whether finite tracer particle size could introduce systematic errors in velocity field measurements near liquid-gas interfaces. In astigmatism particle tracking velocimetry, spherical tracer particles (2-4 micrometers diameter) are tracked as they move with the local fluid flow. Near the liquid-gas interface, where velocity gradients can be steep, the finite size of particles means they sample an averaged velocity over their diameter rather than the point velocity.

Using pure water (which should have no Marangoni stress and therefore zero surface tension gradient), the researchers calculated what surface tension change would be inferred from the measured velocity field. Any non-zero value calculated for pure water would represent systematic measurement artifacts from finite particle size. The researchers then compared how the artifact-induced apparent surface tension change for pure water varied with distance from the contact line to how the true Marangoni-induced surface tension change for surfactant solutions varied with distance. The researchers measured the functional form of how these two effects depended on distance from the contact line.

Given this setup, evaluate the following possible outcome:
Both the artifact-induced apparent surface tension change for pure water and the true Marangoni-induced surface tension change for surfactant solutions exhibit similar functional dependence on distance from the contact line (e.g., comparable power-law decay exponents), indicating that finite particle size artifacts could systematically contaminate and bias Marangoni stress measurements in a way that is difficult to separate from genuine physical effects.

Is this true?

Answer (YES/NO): NO